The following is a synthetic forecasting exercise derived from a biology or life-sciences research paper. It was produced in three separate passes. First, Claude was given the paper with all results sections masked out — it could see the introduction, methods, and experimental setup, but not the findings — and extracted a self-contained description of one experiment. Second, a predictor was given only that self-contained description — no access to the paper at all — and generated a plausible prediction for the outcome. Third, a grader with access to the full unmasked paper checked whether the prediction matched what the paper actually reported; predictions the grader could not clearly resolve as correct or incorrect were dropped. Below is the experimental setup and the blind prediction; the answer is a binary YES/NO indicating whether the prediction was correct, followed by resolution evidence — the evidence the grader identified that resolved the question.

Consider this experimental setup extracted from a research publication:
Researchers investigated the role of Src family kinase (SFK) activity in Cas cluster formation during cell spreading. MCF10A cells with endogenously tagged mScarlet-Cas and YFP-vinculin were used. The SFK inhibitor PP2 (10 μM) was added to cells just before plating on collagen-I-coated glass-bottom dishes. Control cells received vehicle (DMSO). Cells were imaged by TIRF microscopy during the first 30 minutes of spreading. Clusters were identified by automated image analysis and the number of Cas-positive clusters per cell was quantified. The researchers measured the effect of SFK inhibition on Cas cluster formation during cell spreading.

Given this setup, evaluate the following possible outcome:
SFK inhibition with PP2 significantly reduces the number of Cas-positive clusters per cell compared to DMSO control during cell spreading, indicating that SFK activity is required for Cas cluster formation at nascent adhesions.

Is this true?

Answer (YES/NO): NO